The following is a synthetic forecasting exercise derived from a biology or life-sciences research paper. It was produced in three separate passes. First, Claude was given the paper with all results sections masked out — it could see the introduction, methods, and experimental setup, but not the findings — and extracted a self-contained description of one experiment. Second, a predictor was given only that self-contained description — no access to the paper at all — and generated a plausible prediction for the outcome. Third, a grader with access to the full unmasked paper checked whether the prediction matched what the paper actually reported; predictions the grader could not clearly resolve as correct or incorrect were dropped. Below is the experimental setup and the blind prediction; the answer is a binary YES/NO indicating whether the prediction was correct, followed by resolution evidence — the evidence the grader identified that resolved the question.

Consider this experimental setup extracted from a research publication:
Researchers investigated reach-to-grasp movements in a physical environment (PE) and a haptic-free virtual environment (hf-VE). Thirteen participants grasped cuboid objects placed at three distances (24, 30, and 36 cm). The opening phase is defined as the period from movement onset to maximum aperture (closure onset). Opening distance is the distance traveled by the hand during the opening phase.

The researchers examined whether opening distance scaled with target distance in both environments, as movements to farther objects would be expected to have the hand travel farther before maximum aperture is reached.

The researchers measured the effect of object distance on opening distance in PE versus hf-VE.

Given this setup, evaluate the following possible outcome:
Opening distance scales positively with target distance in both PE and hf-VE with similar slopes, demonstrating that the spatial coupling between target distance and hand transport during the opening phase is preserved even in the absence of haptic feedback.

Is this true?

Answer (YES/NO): YES